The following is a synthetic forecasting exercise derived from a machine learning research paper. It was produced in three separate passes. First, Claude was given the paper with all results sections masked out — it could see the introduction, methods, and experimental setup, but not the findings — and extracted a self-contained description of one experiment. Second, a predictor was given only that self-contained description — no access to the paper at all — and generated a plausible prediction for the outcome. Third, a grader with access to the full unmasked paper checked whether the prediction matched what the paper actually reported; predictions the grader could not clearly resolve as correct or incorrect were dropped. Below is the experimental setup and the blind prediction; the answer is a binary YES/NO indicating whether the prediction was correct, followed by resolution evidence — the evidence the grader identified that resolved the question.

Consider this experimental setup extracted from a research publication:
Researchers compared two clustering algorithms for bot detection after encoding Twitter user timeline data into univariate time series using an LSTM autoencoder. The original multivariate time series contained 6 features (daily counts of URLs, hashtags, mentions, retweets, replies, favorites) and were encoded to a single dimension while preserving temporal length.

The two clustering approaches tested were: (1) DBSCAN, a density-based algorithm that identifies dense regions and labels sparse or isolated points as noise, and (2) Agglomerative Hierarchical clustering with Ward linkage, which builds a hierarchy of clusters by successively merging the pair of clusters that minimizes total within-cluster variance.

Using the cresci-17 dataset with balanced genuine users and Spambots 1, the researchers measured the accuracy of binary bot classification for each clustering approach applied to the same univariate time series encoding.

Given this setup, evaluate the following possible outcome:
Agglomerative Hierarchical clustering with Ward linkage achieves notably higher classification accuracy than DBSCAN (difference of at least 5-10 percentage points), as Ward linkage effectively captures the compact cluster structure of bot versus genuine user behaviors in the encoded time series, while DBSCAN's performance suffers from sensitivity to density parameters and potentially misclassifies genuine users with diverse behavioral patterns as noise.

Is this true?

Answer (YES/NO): YES